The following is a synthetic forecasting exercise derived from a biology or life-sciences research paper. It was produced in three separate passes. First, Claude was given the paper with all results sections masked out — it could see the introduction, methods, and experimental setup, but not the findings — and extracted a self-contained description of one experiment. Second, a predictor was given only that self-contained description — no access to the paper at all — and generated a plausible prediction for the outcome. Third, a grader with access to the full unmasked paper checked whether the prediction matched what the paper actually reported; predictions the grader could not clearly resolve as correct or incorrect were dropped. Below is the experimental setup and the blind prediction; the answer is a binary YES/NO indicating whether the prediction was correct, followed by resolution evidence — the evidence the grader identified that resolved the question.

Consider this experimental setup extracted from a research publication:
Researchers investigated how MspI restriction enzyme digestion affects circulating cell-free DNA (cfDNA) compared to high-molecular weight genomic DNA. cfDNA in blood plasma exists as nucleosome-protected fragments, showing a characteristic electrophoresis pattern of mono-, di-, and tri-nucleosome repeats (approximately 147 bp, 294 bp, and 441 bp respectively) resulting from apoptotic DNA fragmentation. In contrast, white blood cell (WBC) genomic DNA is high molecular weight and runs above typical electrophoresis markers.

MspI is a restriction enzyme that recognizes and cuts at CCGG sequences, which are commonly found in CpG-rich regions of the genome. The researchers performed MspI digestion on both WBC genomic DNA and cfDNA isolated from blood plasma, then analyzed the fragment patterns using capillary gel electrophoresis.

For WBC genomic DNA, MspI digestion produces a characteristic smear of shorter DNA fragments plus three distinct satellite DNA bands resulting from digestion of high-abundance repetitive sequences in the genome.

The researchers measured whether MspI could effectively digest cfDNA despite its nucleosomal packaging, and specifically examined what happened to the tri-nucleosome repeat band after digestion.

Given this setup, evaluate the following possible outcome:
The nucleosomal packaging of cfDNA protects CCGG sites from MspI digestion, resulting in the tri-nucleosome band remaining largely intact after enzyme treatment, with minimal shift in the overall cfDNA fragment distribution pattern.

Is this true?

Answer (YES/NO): NO